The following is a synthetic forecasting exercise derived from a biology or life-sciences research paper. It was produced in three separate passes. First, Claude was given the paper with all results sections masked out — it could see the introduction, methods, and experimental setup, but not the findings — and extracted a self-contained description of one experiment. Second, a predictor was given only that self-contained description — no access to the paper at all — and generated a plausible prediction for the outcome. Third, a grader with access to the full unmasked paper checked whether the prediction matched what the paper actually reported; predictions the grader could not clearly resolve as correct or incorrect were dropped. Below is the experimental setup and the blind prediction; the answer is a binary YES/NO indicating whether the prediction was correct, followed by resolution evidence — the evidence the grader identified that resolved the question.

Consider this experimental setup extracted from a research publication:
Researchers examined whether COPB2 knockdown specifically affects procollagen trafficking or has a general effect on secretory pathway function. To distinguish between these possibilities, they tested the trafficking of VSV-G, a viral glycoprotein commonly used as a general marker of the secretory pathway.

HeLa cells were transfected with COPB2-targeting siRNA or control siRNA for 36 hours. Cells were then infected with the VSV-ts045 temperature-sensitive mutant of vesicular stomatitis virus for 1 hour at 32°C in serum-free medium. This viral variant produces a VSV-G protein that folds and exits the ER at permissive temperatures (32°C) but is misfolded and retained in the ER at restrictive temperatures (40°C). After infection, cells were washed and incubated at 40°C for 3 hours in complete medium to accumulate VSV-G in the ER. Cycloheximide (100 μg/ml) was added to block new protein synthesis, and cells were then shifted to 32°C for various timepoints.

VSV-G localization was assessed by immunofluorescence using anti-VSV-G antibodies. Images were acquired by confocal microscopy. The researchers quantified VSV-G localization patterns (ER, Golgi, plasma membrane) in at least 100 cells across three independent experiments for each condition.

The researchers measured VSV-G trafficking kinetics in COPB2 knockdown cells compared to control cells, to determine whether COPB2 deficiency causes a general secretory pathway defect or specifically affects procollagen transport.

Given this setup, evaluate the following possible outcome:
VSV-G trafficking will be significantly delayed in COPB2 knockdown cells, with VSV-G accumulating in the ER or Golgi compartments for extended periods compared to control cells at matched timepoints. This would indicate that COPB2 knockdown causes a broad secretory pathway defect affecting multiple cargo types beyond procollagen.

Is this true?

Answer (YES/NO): NO